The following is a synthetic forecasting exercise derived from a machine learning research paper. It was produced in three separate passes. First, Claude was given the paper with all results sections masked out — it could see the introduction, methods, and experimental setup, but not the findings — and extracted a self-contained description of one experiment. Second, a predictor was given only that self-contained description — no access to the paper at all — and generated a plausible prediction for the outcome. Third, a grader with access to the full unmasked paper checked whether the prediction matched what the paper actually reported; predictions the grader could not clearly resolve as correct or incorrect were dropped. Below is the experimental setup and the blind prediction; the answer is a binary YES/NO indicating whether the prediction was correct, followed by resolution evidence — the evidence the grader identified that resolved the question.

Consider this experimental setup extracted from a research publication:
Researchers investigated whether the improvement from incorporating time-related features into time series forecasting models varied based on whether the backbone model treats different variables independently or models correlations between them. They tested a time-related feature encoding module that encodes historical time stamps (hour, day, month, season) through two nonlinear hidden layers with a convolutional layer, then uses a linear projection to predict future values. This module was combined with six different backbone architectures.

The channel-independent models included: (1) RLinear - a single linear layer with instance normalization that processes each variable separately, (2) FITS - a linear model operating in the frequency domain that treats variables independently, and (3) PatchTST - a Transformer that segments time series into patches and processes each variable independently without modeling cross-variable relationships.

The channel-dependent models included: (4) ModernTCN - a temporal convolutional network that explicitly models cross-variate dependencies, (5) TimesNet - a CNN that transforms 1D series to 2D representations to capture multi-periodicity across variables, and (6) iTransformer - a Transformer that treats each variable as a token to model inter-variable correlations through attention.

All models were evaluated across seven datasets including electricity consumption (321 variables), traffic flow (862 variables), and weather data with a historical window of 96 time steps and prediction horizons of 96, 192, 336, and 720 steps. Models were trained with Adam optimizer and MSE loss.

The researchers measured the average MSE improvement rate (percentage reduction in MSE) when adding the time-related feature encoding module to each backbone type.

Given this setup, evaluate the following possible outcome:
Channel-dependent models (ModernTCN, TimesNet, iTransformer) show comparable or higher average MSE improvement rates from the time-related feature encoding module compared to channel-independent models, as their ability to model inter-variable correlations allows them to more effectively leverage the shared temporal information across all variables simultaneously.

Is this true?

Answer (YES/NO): NO